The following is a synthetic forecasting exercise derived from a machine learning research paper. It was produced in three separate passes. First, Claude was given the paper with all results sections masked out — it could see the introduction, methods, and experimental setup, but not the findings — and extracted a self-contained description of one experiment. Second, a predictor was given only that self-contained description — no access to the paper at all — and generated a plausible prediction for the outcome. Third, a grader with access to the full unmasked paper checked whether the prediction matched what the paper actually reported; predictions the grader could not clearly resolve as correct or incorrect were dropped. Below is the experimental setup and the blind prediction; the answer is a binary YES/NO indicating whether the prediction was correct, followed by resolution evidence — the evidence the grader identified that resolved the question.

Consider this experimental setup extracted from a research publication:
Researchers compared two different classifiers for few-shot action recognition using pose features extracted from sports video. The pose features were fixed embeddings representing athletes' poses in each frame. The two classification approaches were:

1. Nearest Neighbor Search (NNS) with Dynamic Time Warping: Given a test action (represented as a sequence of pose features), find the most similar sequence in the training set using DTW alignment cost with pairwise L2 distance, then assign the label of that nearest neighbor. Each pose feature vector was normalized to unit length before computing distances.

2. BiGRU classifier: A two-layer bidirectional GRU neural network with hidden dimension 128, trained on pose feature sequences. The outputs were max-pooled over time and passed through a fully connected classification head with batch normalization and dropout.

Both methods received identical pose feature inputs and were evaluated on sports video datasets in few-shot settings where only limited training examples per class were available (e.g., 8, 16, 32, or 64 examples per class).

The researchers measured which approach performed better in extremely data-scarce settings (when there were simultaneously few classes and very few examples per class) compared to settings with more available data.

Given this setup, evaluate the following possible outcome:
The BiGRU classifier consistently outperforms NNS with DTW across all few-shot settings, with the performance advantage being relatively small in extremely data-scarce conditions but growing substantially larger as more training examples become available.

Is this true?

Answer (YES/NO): NO